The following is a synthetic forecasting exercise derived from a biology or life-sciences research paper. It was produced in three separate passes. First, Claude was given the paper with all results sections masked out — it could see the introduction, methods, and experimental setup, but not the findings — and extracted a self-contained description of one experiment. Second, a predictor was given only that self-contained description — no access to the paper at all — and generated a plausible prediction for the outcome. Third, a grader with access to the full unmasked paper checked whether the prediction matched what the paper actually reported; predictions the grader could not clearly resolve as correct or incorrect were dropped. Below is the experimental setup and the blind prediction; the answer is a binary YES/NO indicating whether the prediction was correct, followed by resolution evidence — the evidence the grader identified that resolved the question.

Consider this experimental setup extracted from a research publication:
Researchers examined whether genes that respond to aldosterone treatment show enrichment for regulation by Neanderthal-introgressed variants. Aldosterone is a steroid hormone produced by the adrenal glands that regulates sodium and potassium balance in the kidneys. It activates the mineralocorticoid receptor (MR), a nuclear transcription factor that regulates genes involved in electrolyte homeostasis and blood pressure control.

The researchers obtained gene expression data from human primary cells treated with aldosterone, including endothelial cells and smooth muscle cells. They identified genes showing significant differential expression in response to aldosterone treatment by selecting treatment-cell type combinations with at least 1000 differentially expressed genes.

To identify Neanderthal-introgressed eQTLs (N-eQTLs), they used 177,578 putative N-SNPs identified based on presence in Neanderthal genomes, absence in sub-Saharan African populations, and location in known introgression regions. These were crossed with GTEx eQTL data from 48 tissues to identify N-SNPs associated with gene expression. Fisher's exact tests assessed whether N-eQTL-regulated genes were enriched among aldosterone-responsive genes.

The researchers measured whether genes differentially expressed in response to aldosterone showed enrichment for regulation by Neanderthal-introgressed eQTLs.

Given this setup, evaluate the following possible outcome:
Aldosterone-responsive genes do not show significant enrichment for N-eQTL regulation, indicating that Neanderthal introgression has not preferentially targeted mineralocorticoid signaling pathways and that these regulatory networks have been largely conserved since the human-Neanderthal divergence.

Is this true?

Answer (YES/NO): NO